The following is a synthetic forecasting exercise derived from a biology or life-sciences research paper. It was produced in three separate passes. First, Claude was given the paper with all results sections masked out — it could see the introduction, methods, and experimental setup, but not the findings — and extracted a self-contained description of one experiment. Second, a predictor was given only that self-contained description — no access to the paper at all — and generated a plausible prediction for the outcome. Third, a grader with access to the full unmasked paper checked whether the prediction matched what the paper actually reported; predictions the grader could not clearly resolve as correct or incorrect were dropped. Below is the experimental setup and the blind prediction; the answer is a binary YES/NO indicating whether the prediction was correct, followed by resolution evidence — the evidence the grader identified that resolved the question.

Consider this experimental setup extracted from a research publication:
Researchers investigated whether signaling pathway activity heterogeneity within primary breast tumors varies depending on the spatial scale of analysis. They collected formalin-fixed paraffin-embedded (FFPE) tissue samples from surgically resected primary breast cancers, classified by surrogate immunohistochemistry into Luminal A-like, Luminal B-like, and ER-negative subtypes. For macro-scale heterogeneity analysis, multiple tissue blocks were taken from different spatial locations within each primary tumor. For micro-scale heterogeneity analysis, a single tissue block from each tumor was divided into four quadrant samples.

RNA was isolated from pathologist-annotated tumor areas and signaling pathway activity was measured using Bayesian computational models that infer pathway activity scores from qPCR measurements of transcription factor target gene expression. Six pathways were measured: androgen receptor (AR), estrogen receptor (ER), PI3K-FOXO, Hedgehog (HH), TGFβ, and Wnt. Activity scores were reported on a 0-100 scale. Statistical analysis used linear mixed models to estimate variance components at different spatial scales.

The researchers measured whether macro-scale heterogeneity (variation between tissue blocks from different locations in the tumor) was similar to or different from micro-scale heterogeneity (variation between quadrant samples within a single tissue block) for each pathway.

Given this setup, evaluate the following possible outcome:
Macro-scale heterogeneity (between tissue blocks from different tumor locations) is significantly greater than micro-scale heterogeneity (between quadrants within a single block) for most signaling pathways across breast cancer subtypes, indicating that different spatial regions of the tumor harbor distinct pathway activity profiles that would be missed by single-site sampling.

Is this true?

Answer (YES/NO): NO